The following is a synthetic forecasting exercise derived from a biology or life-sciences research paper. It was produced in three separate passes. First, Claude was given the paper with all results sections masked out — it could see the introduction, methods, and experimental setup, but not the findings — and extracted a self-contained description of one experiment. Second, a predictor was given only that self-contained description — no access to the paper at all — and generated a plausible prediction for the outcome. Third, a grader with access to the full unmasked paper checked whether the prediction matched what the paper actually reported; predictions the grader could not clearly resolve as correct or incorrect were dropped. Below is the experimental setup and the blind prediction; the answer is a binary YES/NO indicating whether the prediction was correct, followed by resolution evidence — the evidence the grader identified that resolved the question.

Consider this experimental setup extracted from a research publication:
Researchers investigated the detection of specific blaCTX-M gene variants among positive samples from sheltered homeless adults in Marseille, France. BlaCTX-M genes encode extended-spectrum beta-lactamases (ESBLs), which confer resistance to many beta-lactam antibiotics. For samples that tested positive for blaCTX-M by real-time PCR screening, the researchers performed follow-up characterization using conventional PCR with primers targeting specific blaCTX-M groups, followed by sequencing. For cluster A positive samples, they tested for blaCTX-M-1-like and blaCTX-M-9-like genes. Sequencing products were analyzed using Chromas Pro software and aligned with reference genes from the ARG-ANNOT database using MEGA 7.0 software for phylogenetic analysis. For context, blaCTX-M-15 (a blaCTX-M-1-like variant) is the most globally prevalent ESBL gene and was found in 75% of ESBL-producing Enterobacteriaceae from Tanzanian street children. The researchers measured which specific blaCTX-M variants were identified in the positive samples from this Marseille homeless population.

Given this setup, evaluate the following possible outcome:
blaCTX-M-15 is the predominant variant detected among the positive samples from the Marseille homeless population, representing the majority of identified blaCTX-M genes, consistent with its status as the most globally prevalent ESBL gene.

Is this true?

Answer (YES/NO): YES